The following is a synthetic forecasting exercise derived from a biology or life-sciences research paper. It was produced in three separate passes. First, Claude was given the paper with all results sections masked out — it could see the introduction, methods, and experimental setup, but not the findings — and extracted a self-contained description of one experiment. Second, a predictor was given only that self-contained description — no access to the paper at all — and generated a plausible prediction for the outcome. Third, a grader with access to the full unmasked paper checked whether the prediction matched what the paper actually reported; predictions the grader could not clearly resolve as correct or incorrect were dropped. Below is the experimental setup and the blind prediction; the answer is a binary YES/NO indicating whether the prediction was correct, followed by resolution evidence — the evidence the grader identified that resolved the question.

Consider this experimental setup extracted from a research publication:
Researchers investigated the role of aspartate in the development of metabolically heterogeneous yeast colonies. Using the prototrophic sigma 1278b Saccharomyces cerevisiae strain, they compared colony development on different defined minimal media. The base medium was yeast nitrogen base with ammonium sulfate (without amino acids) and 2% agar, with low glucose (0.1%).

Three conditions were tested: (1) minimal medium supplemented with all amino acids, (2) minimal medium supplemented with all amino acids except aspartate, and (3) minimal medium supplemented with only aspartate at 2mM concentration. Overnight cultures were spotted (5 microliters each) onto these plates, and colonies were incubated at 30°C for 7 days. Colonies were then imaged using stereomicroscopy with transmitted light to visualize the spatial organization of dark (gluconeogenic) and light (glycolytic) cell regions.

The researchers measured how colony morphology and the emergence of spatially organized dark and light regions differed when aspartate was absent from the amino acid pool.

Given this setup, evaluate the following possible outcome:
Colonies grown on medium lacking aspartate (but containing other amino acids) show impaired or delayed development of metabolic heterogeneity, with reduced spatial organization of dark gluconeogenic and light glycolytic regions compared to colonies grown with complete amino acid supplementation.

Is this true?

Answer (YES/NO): YES